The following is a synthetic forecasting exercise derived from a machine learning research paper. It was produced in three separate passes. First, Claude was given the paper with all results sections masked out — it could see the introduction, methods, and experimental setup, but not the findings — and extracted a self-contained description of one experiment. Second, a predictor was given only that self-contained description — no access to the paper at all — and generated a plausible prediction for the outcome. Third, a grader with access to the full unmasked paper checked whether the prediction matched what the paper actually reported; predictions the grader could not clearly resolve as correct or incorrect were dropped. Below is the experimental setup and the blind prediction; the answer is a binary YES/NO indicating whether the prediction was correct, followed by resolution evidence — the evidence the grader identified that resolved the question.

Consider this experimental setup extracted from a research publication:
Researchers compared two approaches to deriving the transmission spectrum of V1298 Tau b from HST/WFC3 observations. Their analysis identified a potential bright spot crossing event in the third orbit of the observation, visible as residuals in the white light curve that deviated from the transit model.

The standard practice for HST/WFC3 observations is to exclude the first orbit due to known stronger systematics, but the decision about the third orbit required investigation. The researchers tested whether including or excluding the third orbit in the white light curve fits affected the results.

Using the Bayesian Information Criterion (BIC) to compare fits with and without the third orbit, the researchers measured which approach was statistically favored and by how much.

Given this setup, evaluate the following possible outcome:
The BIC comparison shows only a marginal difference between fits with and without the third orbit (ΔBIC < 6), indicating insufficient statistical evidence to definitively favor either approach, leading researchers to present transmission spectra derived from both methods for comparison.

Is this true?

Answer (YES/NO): NO